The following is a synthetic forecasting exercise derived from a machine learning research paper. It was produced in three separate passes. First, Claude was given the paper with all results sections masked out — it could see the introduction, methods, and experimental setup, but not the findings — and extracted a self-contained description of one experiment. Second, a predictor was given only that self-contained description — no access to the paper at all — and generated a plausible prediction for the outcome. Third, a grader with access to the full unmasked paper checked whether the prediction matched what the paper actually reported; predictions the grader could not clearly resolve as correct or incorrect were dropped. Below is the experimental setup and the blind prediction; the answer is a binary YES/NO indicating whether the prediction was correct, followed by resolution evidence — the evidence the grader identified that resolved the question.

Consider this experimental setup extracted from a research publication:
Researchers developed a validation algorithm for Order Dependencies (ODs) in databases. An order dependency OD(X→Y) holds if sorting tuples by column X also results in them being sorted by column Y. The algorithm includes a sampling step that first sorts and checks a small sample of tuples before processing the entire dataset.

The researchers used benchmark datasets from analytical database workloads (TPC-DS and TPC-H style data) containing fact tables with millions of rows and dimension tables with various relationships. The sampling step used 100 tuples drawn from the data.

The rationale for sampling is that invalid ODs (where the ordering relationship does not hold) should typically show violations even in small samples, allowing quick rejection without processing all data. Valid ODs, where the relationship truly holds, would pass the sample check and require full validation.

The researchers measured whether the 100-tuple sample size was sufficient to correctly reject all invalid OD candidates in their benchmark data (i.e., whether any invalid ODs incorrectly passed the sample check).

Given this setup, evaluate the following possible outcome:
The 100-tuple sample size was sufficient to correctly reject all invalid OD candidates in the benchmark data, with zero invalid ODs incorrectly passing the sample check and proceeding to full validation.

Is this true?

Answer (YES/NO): YES